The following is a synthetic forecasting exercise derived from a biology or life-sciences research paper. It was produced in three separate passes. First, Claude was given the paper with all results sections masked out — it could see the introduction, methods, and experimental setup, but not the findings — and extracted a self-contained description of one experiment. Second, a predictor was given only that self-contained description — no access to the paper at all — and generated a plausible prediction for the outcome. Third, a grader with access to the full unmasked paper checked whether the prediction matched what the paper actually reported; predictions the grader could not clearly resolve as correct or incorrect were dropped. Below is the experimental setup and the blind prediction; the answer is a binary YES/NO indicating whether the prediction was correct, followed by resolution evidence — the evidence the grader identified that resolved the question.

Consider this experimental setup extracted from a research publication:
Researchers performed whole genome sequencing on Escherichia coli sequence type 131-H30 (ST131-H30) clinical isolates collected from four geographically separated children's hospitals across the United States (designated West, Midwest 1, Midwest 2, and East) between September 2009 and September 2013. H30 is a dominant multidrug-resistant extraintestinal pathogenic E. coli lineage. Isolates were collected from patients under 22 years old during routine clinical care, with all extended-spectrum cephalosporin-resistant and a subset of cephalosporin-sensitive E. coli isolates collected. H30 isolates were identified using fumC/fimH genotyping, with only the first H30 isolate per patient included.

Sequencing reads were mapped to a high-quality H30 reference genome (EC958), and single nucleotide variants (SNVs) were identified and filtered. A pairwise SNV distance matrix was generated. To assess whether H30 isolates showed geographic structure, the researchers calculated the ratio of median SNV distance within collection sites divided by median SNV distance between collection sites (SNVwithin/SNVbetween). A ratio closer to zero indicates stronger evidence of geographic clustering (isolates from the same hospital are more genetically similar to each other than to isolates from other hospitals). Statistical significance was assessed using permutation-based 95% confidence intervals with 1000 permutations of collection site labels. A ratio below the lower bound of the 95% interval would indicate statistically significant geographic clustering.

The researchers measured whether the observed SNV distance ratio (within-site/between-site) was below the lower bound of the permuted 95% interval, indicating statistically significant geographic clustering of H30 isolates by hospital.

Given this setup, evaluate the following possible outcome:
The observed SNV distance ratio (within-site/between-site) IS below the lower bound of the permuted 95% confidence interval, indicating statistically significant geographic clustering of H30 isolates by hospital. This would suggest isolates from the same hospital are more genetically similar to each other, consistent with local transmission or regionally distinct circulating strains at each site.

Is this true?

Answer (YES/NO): NO